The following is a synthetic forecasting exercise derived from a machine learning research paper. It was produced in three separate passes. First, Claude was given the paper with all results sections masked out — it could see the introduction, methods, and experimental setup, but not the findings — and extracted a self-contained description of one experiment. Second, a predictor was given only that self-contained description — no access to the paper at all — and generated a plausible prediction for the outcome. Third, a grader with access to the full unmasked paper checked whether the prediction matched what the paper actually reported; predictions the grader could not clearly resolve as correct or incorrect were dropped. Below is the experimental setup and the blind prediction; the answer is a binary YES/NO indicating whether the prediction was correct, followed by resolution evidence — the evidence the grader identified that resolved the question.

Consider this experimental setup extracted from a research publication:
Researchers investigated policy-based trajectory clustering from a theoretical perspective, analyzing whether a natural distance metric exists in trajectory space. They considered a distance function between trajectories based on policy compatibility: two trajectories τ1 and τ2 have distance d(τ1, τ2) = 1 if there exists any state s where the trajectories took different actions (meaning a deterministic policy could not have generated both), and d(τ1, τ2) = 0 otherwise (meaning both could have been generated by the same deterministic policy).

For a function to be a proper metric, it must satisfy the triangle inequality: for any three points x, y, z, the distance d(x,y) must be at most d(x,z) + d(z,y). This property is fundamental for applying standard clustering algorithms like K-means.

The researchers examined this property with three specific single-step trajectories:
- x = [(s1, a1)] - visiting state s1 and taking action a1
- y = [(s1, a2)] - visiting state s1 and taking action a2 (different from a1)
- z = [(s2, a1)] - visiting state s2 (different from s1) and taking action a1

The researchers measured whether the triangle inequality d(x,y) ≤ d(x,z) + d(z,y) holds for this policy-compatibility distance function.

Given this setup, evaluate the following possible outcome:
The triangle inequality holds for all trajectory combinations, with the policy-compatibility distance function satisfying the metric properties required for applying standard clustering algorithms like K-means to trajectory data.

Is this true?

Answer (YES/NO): NO